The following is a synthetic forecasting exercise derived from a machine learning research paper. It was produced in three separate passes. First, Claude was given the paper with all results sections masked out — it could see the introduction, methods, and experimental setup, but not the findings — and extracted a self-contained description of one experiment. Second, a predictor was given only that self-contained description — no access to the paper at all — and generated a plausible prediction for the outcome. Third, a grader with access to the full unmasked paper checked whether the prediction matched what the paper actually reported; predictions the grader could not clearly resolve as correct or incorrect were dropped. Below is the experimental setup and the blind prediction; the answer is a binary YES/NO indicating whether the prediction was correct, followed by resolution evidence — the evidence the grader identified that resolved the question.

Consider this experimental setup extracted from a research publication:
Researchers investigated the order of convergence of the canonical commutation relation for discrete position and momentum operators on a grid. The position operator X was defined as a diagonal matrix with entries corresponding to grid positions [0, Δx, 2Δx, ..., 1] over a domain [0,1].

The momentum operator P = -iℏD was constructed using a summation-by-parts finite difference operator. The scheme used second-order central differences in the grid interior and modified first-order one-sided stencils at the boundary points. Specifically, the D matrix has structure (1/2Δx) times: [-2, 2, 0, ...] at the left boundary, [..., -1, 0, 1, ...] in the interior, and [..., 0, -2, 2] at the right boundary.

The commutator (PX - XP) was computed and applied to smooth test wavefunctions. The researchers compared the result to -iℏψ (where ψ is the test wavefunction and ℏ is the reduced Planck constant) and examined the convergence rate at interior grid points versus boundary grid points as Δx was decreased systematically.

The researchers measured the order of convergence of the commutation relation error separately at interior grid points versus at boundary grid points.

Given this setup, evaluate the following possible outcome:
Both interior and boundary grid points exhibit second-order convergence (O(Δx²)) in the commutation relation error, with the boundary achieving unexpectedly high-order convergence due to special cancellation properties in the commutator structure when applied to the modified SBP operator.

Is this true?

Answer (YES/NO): NO